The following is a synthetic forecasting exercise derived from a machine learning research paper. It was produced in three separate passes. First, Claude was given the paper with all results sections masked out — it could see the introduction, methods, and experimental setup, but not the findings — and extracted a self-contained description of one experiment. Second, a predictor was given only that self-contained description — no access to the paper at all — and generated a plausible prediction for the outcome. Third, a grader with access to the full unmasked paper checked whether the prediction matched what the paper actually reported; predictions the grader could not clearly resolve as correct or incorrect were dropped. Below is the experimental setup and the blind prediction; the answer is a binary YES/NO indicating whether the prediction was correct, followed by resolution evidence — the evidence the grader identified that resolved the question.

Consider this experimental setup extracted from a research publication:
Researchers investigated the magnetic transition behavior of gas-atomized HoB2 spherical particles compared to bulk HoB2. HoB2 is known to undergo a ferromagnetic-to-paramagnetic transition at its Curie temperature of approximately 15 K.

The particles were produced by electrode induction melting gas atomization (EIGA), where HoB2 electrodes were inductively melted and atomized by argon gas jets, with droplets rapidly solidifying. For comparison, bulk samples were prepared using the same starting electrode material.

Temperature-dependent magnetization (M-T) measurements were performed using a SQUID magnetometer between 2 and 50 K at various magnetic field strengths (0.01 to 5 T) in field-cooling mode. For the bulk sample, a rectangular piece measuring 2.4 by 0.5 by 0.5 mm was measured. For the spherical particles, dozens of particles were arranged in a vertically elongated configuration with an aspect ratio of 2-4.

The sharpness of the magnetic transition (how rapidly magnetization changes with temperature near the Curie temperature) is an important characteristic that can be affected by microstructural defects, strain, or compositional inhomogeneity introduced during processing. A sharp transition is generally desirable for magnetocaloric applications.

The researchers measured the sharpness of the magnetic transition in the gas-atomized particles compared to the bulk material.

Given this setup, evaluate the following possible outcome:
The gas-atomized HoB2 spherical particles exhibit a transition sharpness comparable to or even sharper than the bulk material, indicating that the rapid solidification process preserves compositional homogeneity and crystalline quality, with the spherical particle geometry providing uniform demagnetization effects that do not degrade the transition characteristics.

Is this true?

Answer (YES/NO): YES